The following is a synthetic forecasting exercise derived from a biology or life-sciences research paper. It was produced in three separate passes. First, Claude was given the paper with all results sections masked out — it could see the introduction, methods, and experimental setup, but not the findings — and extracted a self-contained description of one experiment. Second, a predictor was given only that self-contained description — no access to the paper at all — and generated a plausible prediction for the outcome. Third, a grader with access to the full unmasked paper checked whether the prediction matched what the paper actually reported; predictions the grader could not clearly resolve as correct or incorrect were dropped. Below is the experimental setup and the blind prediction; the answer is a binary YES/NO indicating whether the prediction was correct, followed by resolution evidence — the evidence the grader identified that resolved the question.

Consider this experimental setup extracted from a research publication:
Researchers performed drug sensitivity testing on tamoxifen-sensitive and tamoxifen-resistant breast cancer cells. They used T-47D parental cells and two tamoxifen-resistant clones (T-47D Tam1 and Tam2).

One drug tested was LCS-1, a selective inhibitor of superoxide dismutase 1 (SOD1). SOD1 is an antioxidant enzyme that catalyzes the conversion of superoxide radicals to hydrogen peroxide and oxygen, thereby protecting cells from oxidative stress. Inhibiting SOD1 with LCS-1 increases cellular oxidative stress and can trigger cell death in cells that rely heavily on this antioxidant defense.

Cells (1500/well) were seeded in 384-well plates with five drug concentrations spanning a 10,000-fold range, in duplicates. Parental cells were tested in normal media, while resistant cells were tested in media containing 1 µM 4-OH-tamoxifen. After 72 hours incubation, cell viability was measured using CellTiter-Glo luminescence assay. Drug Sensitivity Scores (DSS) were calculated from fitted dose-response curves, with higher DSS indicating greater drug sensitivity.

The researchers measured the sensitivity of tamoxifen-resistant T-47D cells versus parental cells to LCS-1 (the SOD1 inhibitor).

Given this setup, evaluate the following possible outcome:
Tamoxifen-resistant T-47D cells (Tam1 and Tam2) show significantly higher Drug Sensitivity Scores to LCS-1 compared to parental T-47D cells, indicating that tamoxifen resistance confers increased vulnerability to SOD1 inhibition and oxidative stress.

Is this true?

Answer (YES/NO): NO